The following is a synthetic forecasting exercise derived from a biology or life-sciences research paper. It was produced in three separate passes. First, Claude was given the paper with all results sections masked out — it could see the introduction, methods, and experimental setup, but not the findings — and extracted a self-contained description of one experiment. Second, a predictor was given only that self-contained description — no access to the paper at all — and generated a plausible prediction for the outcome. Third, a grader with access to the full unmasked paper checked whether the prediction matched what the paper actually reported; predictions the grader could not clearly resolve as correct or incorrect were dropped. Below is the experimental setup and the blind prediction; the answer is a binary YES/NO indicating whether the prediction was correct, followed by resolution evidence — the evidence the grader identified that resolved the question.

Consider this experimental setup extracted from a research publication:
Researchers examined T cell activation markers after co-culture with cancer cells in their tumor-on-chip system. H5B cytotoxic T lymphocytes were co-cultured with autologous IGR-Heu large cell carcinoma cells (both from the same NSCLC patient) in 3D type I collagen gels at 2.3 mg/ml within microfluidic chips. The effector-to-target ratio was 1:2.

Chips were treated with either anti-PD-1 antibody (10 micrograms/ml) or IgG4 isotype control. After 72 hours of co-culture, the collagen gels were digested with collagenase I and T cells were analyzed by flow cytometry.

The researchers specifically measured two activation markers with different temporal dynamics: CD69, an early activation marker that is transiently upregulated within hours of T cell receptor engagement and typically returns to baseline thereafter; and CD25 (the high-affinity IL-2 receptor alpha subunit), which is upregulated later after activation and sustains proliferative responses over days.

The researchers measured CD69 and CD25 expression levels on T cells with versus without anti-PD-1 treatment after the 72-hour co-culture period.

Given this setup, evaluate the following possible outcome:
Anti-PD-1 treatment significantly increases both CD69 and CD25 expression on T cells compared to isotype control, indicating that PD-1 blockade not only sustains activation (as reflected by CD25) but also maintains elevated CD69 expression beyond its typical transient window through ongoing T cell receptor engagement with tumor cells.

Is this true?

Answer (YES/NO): NO